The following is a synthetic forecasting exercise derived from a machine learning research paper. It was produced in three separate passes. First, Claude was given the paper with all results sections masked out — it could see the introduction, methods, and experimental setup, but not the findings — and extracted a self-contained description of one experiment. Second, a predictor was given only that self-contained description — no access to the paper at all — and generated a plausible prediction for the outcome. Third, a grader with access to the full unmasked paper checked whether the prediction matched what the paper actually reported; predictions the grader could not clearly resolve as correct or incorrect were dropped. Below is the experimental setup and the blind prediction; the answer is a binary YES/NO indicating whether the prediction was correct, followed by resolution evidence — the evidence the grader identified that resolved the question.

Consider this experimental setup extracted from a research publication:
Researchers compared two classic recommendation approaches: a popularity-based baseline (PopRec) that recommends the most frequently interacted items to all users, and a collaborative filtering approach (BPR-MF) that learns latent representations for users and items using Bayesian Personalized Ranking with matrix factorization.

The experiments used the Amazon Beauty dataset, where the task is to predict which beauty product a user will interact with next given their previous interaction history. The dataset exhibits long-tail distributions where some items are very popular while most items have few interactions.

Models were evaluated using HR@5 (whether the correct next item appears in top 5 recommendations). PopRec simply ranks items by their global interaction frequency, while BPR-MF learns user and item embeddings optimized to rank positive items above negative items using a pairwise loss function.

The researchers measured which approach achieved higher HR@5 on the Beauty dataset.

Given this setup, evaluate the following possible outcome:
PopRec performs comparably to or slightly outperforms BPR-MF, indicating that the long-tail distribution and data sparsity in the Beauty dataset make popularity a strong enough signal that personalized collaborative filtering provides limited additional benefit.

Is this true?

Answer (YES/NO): NO